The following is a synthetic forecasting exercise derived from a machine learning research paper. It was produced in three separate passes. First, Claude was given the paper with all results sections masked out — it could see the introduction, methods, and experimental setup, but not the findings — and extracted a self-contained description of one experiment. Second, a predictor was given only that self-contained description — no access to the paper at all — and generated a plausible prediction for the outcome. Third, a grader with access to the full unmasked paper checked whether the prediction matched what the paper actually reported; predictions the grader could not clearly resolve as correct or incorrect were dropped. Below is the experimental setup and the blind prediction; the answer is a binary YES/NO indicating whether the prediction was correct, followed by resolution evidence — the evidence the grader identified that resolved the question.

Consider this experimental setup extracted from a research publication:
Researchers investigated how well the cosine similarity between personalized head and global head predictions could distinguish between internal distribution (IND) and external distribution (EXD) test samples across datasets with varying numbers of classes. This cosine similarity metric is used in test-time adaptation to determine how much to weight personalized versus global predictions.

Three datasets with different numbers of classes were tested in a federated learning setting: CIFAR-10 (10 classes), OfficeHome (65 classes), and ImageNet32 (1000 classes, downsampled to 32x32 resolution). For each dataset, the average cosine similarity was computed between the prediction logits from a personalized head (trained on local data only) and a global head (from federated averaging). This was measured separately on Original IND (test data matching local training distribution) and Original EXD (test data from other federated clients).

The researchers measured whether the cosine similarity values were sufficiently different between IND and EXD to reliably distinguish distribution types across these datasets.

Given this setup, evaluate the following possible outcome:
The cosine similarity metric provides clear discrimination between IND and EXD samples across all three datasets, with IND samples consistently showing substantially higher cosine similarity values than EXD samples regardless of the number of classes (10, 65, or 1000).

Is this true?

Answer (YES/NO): NO